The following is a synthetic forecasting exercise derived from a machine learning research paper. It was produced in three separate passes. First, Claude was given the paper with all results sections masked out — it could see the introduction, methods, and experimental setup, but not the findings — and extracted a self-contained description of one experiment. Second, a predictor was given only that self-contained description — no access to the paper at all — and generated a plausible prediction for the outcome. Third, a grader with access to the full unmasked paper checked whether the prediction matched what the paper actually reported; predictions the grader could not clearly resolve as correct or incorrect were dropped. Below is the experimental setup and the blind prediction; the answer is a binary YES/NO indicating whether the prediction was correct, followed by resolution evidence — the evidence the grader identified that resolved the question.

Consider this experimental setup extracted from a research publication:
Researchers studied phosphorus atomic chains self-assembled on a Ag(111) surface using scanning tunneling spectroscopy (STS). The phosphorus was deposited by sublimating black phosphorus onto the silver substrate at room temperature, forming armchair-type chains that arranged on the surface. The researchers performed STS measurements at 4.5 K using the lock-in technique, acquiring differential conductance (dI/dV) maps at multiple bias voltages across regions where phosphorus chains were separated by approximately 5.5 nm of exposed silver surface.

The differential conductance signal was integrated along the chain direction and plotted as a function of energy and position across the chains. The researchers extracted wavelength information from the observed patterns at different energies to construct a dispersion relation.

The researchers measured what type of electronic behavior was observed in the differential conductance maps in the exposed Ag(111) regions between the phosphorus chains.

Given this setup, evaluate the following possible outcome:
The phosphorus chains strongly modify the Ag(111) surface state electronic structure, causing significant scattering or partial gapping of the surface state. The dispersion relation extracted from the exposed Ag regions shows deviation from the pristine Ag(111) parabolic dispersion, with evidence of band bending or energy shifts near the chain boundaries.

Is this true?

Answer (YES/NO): NO